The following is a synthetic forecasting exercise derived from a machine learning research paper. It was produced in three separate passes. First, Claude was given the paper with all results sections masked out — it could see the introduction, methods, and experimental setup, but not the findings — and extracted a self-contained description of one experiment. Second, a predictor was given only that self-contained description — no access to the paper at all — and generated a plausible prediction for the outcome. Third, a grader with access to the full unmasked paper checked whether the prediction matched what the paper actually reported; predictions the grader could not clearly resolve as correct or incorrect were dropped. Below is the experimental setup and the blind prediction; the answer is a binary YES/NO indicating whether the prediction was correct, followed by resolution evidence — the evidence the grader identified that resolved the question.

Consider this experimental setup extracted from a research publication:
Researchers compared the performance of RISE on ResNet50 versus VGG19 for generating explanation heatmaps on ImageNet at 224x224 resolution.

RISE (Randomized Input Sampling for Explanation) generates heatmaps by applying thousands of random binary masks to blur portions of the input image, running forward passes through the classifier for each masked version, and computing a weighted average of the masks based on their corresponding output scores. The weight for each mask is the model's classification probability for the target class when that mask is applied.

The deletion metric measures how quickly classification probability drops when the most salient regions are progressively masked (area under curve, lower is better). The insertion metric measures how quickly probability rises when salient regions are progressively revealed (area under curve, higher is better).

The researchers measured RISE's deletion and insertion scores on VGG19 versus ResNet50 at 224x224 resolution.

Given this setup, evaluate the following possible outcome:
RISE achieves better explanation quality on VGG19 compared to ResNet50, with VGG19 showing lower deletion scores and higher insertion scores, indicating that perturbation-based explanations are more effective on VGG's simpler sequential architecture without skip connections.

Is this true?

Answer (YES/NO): NO